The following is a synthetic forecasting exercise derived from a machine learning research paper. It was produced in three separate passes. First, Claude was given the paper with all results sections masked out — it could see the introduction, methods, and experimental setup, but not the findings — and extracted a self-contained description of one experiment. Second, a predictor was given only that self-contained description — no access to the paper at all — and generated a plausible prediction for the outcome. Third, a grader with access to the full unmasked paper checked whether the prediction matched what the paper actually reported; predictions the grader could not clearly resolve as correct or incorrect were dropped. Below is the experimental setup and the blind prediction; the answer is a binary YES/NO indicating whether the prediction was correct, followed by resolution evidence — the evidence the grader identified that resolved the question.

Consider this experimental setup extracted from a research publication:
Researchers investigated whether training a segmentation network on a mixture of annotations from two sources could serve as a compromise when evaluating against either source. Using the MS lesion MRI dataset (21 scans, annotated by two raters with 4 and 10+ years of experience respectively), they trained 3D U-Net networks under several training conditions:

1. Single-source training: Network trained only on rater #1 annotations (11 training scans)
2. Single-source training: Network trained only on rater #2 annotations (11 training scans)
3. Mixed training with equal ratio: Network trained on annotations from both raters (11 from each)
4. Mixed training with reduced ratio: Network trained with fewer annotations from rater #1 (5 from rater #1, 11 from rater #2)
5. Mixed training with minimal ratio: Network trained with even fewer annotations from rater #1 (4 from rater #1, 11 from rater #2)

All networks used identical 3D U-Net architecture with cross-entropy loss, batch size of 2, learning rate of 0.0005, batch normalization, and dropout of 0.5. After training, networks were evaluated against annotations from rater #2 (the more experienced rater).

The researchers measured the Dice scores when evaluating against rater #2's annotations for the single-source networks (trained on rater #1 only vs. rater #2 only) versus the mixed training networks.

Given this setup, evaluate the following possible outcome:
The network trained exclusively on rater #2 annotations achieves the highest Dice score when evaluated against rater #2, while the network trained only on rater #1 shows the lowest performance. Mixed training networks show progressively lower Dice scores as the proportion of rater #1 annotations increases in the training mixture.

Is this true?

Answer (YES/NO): NO